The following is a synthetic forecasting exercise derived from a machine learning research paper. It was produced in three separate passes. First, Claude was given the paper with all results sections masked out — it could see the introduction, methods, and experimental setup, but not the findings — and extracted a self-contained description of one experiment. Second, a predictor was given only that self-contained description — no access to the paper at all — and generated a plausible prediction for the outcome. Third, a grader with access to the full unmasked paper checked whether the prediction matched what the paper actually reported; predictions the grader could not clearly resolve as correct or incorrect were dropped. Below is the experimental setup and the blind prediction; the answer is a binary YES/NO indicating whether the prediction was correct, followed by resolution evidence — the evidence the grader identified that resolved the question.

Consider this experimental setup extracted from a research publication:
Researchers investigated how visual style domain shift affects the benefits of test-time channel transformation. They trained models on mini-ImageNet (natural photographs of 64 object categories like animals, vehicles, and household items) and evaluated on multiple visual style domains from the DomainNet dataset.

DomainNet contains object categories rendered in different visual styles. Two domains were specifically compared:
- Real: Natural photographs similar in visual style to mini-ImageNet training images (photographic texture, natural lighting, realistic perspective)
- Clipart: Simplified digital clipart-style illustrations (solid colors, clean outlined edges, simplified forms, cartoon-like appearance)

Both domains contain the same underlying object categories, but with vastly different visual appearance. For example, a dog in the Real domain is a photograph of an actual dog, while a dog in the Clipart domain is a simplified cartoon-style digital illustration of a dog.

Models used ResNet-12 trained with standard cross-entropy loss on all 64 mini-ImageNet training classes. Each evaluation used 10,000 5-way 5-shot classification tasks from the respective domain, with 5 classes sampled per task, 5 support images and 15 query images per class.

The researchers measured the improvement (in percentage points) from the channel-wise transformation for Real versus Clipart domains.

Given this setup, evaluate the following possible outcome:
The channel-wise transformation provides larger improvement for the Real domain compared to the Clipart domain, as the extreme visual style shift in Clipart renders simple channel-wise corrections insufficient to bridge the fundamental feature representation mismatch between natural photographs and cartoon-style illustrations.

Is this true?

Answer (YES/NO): NO